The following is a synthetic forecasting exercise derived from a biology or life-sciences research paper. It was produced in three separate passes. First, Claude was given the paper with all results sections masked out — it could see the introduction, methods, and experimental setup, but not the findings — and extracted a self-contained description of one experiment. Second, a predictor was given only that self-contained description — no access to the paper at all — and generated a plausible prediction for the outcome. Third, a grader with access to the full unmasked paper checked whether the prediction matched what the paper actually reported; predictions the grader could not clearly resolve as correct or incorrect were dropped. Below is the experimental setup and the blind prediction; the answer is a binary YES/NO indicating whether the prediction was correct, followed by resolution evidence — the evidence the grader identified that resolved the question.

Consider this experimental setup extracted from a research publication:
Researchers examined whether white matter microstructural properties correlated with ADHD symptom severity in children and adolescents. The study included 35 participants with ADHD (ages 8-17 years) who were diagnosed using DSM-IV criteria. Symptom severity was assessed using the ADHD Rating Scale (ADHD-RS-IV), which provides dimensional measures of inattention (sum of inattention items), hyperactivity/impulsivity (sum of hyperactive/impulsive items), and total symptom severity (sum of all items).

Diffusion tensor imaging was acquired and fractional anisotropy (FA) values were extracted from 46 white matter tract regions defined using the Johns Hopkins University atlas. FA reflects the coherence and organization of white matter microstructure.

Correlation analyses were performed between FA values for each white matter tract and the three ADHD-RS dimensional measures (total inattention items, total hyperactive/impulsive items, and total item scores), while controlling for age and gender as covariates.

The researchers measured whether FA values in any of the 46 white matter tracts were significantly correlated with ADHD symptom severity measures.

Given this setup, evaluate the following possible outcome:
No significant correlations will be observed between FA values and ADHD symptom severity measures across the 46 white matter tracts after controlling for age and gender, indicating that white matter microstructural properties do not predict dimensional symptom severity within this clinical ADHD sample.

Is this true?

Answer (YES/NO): YES